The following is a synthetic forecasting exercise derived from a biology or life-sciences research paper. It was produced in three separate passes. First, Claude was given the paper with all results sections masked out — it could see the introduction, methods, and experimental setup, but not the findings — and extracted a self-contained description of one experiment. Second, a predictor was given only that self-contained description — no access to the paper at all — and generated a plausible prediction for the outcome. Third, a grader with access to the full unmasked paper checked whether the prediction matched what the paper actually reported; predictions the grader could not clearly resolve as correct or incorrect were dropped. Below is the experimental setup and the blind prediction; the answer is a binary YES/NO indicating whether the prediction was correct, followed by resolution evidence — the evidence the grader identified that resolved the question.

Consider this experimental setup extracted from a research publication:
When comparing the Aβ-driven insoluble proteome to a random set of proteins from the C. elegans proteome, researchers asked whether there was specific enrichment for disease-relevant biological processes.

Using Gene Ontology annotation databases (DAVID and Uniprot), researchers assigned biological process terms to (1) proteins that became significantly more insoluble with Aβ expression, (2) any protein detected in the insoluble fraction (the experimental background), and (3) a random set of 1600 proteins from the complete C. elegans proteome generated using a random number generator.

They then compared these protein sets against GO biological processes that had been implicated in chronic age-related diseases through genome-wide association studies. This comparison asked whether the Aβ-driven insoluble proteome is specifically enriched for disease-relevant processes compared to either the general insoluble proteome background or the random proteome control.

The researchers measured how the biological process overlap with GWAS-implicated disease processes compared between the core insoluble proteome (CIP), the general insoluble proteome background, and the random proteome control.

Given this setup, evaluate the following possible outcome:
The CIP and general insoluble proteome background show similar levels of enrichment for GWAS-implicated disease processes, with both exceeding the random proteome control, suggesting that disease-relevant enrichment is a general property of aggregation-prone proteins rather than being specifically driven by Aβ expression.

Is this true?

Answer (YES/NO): NO